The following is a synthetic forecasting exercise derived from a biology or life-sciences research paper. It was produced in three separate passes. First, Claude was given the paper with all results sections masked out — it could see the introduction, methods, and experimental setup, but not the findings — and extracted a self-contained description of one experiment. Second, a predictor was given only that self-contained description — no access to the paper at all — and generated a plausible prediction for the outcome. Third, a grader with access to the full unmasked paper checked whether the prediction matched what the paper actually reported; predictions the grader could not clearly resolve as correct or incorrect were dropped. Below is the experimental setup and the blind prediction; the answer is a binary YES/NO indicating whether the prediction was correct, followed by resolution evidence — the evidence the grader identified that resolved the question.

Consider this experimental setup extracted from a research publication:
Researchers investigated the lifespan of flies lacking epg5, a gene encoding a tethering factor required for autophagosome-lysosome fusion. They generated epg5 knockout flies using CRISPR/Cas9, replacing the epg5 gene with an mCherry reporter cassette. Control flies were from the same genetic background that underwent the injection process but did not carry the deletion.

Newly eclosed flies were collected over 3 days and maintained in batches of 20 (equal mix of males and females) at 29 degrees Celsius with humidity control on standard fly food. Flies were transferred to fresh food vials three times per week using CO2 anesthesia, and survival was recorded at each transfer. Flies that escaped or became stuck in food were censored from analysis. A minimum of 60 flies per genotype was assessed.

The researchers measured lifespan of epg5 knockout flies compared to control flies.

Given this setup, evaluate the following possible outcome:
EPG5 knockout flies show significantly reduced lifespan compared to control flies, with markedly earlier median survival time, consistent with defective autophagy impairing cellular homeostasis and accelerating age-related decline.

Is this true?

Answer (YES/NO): YES